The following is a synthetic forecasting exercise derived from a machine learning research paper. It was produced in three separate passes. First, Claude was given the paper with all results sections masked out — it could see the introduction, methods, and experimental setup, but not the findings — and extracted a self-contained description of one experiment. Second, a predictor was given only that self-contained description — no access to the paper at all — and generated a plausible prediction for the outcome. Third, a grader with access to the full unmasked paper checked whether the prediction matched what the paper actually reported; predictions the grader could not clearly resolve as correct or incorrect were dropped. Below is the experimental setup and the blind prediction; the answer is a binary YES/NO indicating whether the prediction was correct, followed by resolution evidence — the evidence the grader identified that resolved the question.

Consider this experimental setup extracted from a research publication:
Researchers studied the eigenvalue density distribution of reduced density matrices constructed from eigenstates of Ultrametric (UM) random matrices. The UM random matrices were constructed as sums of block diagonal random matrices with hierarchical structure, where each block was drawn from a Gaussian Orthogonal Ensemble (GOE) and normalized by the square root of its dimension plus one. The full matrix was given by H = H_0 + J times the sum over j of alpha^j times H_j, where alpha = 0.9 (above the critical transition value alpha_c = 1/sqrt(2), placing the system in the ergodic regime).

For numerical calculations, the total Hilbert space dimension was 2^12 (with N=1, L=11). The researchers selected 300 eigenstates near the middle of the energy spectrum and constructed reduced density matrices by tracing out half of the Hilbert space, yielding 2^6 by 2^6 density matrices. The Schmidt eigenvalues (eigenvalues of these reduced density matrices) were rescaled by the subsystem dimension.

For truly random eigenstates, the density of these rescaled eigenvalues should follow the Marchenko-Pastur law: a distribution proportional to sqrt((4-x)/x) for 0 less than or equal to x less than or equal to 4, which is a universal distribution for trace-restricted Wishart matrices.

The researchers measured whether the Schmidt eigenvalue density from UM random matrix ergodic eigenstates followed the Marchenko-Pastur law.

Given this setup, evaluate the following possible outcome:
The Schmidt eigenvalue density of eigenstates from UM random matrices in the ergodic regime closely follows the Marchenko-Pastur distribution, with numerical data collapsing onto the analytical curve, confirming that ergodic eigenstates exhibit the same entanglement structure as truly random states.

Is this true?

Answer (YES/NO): NO